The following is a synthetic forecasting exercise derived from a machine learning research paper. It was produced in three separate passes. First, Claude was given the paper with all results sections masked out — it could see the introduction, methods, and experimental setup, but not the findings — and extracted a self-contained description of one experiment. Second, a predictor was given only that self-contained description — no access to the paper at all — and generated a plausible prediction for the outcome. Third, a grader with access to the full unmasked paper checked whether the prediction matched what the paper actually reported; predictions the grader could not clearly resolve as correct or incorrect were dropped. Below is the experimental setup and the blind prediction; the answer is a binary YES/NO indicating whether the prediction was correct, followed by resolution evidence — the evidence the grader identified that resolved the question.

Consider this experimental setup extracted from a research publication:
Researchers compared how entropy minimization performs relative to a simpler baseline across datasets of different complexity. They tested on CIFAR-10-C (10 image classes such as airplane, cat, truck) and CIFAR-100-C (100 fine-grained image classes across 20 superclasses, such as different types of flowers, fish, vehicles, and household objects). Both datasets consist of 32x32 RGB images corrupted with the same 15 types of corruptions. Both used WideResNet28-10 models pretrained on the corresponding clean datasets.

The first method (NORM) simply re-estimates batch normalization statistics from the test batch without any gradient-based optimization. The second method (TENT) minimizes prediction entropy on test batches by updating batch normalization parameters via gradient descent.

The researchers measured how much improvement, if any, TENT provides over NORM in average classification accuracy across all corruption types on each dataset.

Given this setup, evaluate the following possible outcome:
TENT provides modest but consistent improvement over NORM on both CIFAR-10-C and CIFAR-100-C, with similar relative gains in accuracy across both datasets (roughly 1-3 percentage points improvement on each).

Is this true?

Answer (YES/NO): NO